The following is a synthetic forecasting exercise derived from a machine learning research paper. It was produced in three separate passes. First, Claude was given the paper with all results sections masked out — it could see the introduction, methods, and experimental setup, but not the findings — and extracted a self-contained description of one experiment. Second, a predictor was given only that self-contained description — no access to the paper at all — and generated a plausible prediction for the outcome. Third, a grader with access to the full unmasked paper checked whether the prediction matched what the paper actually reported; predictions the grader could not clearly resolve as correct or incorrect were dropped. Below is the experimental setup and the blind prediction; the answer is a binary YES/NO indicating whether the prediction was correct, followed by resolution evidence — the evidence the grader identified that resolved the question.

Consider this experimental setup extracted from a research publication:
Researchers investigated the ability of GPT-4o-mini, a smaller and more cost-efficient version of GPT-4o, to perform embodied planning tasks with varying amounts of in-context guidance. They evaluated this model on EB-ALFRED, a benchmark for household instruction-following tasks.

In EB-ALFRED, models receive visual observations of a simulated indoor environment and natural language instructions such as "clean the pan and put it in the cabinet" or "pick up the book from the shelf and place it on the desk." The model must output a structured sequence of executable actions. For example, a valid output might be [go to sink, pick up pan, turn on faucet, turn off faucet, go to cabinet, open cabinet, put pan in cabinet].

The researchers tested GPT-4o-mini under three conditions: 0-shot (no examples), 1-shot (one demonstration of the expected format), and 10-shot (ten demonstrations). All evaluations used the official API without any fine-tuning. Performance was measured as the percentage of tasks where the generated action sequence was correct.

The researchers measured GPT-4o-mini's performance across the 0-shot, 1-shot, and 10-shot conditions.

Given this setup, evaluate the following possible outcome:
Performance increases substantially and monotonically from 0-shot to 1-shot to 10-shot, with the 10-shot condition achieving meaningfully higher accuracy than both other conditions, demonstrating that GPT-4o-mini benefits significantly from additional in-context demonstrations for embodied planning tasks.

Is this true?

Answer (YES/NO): NO